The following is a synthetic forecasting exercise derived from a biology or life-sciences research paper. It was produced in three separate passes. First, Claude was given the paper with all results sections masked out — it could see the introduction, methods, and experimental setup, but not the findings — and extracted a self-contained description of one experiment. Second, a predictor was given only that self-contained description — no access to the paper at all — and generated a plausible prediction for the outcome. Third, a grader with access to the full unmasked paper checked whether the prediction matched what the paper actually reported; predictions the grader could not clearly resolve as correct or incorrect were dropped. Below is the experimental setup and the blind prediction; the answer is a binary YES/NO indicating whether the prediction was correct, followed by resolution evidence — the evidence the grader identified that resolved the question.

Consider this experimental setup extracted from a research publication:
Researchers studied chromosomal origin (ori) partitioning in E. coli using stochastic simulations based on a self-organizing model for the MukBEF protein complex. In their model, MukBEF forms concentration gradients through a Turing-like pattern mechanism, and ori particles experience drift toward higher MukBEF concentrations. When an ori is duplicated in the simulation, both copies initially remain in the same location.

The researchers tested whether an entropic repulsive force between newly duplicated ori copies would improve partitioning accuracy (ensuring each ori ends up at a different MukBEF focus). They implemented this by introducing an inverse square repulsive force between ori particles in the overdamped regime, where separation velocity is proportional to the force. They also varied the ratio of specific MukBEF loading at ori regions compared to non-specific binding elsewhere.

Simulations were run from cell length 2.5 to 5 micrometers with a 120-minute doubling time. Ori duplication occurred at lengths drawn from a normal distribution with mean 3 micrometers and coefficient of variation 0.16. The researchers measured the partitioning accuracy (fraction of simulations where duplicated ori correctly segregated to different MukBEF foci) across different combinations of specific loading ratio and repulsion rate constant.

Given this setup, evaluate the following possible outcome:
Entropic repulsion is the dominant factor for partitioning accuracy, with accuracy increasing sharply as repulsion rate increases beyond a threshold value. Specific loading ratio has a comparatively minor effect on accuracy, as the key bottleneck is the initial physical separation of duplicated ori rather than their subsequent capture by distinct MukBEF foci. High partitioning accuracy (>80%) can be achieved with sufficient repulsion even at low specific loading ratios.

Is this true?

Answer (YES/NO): NO